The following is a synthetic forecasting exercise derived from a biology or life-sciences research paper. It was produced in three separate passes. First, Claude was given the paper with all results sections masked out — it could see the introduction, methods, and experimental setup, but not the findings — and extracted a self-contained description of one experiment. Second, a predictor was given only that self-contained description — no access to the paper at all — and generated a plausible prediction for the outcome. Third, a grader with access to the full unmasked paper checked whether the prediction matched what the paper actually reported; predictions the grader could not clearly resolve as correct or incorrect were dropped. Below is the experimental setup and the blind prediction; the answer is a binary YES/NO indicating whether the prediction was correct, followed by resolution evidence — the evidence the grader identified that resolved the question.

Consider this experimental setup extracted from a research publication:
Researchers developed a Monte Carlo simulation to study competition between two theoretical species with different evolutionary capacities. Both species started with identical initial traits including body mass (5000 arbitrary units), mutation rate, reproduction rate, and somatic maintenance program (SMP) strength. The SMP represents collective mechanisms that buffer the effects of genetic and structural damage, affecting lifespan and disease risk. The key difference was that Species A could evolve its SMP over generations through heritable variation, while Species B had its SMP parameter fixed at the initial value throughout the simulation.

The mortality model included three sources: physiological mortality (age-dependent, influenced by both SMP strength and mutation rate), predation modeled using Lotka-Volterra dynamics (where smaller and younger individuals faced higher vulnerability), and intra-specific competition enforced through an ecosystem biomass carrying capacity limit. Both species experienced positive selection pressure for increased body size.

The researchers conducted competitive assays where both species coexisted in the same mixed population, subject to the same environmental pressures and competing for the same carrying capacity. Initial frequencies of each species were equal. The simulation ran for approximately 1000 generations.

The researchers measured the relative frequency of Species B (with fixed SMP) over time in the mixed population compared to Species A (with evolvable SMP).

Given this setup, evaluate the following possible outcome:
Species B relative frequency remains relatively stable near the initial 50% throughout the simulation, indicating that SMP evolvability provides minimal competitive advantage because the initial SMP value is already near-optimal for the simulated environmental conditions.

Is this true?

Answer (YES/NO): NO